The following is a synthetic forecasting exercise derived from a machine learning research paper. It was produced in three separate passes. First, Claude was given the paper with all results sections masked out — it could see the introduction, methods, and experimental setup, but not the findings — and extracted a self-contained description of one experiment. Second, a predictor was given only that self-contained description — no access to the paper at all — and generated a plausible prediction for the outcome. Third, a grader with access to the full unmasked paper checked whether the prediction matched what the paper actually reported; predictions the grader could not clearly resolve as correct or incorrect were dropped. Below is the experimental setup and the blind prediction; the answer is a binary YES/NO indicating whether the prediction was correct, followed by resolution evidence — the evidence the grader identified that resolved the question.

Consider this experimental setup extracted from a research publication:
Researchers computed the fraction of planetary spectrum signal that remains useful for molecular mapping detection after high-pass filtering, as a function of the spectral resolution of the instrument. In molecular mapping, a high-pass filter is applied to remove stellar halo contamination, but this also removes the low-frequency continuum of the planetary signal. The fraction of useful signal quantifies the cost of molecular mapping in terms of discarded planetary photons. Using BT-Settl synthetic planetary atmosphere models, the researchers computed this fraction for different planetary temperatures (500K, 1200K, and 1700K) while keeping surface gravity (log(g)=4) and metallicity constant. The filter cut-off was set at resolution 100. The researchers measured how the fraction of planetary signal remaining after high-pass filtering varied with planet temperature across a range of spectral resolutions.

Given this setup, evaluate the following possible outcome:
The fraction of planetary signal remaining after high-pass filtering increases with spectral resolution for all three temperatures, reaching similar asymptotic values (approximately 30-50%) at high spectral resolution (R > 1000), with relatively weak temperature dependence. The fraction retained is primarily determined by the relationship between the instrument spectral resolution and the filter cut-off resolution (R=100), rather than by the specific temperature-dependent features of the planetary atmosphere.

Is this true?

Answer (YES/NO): NO